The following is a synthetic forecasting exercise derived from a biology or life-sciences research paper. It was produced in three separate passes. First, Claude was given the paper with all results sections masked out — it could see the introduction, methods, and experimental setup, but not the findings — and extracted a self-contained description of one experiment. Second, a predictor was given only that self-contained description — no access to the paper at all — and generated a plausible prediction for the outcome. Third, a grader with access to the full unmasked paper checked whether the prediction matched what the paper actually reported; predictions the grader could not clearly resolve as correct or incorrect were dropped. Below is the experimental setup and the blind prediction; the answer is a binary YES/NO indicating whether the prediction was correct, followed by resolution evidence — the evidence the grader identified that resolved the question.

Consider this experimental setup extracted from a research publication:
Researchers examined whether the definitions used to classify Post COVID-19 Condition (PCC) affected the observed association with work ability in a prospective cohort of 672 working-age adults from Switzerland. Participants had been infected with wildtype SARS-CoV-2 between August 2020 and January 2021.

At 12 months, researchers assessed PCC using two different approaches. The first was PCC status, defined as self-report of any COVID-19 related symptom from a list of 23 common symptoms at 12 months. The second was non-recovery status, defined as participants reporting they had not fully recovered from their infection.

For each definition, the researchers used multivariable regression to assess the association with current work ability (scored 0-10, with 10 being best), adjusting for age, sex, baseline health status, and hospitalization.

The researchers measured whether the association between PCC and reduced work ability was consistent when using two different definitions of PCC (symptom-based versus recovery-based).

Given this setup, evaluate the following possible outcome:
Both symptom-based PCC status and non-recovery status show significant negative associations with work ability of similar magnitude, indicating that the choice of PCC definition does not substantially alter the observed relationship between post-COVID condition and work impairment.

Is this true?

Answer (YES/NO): NO